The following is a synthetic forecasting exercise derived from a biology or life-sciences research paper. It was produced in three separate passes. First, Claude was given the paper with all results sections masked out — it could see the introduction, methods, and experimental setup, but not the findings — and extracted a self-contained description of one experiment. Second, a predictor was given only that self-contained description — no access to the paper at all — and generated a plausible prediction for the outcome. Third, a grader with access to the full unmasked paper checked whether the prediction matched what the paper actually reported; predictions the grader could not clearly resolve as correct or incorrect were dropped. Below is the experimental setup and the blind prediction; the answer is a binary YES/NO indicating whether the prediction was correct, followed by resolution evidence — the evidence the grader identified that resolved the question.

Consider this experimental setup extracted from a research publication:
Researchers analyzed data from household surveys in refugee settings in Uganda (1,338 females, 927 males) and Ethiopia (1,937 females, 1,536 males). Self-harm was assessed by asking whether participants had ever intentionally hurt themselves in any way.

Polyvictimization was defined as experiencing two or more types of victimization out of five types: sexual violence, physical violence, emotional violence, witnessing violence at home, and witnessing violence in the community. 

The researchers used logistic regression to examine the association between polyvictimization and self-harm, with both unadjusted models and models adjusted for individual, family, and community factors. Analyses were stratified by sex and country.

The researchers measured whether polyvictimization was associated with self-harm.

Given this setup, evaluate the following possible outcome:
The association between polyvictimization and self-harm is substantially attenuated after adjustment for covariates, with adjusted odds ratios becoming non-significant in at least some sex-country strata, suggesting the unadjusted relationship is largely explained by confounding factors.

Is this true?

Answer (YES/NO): NO